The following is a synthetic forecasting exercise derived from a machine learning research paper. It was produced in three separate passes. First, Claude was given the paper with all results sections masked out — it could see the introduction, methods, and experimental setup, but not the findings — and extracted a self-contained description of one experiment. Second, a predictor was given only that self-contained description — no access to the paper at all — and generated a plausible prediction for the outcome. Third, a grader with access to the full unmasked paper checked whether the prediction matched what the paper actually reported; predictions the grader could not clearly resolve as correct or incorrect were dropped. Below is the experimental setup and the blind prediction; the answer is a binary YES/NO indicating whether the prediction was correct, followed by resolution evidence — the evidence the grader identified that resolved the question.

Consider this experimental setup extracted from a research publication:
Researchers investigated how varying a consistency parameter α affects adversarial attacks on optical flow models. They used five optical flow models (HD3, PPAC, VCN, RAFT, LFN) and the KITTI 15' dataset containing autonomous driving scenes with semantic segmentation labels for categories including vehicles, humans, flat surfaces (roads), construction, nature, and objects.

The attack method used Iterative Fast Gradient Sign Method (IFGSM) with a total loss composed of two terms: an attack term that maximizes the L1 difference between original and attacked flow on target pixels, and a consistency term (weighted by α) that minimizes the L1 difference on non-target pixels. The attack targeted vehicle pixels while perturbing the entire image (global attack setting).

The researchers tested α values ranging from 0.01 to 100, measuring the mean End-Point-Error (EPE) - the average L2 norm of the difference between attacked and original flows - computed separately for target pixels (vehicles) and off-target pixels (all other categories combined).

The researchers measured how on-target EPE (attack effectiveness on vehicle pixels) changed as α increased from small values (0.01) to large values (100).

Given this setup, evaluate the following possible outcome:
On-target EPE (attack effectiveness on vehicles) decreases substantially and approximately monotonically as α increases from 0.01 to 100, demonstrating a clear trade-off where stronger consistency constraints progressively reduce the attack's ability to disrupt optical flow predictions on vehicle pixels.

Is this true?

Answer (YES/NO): NO